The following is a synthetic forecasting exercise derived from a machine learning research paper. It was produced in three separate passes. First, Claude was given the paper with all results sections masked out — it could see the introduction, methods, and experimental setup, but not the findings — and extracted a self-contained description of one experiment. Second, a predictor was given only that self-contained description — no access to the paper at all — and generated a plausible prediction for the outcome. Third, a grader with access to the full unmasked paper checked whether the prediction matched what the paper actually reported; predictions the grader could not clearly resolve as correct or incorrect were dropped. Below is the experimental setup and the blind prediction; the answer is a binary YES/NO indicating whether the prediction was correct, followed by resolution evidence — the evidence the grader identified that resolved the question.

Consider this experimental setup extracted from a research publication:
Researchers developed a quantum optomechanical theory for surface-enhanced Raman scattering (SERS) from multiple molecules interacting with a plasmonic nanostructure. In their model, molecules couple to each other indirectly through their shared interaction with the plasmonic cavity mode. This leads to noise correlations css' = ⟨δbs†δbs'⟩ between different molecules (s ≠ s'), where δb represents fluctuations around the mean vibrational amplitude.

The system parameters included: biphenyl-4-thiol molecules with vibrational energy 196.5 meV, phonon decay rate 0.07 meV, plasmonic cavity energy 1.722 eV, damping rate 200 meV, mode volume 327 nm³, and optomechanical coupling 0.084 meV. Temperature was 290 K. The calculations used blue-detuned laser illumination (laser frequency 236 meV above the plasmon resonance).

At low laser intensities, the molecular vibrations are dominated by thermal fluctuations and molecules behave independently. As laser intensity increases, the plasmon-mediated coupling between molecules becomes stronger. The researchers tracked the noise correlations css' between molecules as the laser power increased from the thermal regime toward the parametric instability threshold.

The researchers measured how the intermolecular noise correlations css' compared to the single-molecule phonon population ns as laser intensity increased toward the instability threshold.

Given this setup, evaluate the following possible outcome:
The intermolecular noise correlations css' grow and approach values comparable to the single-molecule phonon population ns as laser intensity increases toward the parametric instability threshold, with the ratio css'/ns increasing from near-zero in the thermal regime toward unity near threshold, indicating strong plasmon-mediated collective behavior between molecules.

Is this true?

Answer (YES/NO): YES